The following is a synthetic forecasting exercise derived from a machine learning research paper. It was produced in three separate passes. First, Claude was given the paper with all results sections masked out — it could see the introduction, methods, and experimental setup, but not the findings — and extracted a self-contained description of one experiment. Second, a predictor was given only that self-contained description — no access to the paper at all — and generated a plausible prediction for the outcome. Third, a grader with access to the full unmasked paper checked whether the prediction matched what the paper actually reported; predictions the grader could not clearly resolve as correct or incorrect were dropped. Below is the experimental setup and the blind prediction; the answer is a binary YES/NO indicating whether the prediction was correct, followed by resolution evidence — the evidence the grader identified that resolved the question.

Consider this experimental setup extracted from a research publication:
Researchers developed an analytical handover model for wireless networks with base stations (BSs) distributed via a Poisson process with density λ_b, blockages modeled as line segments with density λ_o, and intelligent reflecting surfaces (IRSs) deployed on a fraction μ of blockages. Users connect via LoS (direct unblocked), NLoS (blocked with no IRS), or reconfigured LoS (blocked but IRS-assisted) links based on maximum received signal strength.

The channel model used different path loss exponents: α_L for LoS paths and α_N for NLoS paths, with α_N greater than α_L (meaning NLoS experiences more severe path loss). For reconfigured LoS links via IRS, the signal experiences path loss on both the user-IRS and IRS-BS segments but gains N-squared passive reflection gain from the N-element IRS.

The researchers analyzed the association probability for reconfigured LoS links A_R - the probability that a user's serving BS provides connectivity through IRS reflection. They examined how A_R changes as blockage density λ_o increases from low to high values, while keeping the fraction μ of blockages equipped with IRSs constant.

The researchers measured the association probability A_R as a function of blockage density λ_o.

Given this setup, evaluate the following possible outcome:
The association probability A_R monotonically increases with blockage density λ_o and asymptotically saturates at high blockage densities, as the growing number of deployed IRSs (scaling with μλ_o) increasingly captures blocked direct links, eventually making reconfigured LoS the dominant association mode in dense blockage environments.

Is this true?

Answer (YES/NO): NO